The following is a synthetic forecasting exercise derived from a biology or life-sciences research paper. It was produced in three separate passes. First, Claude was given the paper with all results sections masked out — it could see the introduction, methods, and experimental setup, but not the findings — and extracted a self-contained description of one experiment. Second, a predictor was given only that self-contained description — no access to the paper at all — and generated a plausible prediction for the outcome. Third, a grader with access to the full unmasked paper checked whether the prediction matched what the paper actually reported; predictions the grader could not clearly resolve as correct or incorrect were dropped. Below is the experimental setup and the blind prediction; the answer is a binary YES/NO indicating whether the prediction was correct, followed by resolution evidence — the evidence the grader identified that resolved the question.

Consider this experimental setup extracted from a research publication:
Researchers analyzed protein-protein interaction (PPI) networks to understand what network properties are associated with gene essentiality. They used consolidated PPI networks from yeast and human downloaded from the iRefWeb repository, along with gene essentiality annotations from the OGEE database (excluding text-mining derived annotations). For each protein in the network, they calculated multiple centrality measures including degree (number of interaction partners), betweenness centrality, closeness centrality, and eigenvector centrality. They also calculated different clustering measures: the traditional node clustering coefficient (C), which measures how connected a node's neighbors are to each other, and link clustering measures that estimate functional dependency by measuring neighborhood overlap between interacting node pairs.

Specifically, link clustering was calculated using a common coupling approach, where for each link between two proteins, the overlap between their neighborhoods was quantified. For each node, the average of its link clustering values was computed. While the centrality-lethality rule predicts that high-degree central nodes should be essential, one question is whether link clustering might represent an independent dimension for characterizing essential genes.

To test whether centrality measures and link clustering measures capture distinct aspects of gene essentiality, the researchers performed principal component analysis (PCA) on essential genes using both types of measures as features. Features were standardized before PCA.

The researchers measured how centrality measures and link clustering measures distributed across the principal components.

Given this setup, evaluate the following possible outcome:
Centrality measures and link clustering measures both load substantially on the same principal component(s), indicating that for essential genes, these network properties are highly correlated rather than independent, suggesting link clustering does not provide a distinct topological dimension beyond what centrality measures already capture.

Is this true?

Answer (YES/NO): NO